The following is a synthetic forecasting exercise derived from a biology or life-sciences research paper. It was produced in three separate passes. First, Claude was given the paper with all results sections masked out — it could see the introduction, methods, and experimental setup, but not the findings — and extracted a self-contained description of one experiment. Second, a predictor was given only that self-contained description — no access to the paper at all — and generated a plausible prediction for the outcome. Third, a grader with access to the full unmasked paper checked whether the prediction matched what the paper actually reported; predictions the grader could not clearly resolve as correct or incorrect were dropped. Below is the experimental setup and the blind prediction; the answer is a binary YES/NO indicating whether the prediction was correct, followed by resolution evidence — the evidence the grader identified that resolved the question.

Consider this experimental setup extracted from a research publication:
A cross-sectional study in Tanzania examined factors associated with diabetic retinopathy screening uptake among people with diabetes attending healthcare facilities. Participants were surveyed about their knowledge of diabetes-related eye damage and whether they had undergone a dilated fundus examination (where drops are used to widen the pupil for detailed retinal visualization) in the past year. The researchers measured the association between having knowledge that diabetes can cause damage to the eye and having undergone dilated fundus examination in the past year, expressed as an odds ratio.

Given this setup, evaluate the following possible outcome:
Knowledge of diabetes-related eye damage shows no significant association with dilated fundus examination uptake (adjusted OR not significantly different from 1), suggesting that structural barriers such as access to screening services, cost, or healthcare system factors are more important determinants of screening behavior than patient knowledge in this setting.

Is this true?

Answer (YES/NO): NO